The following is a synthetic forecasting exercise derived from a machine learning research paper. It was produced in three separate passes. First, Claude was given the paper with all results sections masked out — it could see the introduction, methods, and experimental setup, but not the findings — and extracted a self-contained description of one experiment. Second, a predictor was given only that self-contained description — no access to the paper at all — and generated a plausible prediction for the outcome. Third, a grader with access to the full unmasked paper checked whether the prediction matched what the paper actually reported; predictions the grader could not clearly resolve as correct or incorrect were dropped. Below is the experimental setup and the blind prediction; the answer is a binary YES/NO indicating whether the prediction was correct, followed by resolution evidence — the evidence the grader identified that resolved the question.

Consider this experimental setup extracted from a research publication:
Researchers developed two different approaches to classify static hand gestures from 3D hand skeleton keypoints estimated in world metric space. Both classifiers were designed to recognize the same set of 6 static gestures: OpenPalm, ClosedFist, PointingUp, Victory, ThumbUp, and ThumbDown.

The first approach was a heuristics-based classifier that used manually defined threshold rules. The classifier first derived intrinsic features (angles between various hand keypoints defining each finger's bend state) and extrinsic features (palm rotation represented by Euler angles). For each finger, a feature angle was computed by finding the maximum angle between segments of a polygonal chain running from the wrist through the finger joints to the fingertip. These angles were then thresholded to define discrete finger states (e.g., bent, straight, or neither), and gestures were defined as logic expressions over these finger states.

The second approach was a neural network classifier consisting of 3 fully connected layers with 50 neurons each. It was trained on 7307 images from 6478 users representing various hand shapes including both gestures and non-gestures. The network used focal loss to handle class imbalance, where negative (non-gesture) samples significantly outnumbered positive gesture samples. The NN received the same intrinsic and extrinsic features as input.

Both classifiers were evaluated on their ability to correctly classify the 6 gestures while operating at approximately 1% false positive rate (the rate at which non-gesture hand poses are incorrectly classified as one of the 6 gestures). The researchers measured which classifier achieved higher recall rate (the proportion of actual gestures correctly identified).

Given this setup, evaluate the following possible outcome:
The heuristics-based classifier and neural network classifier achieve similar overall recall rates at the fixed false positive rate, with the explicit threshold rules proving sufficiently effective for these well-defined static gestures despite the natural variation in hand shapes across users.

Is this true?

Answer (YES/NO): NO